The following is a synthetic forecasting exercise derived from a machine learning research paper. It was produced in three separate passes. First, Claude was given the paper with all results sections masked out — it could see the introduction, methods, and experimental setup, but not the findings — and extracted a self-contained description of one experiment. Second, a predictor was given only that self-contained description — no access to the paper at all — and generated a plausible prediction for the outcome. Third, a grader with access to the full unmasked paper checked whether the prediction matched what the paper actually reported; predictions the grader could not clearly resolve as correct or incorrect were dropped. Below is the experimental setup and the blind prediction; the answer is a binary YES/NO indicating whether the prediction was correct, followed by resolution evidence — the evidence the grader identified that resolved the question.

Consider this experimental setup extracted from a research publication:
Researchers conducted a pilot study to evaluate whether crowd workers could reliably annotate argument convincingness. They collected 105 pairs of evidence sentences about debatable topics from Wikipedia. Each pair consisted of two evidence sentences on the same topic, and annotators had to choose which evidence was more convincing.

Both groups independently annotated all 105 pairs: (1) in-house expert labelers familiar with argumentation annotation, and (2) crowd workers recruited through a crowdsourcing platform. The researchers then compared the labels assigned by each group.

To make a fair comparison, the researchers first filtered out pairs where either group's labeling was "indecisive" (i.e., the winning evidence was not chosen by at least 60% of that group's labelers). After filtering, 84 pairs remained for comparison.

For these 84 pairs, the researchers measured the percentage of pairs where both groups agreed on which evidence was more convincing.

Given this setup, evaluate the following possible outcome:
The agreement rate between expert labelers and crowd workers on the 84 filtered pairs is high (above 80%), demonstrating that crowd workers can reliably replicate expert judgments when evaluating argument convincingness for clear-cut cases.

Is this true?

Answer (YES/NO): YES